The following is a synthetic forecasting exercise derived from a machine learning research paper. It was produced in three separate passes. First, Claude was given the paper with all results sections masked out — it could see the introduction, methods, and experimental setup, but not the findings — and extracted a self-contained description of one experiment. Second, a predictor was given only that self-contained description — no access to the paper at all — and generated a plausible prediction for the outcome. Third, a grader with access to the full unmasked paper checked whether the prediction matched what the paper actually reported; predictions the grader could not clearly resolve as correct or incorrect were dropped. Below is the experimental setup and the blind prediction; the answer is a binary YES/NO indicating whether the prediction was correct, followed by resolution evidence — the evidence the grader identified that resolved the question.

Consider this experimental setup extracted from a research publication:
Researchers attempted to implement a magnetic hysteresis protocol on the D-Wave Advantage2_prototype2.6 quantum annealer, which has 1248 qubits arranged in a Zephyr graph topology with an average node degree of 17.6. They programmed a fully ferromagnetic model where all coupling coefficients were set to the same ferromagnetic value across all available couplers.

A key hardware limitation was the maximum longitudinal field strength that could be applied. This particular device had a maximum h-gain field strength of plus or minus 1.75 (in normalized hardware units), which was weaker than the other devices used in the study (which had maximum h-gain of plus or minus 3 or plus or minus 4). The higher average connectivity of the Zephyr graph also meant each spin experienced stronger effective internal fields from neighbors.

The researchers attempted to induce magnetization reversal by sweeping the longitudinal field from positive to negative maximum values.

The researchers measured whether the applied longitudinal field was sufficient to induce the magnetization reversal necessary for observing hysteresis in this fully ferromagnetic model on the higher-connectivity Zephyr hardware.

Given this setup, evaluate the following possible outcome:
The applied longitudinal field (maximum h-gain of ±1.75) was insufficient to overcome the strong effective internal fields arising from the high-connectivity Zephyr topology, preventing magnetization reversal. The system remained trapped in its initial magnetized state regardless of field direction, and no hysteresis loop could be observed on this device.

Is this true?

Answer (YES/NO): YES